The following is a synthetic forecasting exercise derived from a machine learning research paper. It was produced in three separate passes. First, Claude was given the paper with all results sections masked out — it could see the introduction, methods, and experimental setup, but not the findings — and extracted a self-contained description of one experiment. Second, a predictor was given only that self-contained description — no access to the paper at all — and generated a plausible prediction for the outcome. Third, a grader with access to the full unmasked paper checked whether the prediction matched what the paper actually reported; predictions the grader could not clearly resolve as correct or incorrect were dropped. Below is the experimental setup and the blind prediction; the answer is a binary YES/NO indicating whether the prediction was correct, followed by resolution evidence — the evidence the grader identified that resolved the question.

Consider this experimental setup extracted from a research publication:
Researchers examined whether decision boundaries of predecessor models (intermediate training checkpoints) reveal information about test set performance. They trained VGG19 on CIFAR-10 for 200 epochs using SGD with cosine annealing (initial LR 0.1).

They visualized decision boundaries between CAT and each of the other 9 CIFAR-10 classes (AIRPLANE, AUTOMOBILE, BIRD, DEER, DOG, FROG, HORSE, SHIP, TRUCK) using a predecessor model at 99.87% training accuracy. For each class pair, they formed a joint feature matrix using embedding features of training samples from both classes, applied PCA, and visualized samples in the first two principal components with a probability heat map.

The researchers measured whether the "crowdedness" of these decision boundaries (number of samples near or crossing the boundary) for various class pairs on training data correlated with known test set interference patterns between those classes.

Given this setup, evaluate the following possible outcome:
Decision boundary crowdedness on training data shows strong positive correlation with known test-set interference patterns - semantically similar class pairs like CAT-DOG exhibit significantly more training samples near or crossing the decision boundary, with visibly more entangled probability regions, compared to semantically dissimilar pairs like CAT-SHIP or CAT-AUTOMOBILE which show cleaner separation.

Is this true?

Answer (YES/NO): YES